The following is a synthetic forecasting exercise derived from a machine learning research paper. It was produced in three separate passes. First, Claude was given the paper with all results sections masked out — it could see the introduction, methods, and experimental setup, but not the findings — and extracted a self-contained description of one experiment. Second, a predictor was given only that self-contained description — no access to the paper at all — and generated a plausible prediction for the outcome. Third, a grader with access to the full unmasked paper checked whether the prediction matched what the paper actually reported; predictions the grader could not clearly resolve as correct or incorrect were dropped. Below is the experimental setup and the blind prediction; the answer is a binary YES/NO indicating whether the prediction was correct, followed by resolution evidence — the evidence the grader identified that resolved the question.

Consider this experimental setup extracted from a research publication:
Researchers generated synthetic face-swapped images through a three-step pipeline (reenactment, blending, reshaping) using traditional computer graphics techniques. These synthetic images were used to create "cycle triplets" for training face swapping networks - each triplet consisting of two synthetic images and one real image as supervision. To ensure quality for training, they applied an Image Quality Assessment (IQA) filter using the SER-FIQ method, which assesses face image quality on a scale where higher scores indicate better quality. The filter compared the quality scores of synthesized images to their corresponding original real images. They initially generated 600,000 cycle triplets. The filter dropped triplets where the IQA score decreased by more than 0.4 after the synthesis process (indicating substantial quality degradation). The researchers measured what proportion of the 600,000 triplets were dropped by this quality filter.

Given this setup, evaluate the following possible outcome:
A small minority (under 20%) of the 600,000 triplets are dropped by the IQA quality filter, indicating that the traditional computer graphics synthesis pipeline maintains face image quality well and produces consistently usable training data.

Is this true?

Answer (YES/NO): NO